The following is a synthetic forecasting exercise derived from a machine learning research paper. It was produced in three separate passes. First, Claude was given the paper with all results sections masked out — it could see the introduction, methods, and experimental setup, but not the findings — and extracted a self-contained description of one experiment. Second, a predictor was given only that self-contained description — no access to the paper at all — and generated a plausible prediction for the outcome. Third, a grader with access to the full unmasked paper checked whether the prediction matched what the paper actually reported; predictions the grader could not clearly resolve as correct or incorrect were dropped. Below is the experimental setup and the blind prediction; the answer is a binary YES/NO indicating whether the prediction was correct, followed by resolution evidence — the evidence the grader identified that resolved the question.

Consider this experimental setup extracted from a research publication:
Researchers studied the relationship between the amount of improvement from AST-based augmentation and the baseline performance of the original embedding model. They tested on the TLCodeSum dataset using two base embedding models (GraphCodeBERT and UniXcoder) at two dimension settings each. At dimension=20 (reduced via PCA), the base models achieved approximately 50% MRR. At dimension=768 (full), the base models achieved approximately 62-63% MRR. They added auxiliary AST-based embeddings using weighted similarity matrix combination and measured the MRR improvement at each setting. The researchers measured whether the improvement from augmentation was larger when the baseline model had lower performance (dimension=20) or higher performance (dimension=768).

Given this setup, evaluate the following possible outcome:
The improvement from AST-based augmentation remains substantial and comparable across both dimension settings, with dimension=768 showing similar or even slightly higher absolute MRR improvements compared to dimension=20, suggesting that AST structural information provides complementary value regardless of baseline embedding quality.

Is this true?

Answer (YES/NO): NO